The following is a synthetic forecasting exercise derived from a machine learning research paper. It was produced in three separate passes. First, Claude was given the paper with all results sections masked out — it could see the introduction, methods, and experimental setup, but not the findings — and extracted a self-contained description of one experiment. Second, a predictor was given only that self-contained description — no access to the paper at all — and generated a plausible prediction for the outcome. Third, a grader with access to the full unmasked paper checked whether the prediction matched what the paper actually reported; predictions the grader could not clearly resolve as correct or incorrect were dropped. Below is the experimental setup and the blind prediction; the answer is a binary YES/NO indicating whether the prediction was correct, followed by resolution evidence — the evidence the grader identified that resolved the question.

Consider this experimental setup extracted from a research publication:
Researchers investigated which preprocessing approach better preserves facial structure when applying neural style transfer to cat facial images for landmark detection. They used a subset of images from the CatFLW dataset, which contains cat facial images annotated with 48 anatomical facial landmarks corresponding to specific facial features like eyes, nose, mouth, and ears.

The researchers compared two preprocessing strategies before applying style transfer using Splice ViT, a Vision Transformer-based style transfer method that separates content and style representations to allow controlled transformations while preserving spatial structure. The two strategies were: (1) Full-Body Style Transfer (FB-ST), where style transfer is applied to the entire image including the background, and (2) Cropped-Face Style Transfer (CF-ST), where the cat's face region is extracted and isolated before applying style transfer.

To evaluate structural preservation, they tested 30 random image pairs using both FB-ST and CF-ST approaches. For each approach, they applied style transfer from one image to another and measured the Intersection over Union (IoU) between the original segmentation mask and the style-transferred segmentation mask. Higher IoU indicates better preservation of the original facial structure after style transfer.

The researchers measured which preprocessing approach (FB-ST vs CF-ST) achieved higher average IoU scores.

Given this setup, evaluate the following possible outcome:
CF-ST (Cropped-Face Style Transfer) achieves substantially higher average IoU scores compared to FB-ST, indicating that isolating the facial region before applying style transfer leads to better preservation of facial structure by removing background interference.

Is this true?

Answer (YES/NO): YES